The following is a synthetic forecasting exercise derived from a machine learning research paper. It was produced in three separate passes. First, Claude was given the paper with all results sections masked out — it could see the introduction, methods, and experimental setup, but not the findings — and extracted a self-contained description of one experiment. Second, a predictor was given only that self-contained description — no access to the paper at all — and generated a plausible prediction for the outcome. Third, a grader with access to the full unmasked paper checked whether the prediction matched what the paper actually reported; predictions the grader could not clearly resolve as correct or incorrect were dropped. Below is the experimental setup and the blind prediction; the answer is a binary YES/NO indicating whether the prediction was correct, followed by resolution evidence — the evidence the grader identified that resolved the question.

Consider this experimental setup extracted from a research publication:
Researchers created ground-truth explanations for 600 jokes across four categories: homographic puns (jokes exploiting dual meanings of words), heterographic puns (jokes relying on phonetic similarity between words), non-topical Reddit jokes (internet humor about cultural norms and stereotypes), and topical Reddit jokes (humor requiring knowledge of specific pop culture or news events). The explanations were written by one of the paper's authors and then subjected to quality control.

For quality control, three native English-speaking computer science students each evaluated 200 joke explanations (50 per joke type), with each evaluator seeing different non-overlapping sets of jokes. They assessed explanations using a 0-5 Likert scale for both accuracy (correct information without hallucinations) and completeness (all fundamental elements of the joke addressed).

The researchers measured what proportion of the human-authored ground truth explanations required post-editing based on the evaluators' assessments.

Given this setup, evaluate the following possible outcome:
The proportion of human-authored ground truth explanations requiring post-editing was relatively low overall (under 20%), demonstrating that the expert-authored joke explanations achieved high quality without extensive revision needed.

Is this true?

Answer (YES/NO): YES